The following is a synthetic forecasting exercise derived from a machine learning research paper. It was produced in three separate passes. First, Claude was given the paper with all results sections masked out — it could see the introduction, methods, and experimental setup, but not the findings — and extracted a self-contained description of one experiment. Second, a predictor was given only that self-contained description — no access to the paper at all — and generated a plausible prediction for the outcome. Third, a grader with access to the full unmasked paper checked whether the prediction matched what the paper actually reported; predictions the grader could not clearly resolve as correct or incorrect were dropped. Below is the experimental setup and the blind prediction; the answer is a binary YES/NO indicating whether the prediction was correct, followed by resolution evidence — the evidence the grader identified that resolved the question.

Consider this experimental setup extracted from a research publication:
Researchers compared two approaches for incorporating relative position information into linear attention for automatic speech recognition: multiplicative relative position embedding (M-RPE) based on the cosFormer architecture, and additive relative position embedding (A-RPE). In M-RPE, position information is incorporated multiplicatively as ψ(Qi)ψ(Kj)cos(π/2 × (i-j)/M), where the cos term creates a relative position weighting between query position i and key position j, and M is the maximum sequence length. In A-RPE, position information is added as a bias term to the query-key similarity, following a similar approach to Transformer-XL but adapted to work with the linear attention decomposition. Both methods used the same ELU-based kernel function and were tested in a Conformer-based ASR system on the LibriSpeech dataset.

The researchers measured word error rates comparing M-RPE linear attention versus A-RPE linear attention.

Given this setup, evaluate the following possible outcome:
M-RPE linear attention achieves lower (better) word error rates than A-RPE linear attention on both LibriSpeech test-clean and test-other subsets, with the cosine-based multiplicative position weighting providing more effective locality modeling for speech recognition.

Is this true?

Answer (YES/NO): NO